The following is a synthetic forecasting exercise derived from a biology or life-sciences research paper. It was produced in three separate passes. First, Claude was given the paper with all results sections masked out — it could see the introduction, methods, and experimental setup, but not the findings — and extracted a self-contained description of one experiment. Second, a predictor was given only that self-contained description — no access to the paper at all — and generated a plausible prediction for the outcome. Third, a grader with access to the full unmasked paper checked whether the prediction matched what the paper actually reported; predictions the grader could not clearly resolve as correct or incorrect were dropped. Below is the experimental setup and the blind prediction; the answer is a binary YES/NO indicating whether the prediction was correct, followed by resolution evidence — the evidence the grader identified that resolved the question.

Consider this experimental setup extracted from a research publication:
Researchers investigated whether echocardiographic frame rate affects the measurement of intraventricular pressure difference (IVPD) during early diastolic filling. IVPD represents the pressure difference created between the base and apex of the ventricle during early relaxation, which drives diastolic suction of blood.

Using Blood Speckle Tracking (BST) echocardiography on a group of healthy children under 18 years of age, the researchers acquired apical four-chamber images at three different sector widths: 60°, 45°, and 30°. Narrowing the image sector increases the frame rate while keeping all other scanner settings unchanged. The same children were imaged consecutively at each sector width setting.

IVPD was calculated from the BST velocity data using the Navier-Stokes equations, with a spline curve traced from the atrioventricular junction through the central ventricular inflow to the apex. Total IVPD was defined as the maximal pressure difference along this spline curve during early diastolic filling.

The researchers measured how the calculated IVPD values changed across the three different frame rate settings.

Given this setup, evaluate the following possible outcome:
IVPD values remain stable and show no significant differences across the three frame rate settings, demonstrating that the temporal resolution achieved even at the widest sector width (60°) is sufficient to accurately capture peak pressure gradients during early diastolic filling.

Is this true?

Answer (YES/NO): NO